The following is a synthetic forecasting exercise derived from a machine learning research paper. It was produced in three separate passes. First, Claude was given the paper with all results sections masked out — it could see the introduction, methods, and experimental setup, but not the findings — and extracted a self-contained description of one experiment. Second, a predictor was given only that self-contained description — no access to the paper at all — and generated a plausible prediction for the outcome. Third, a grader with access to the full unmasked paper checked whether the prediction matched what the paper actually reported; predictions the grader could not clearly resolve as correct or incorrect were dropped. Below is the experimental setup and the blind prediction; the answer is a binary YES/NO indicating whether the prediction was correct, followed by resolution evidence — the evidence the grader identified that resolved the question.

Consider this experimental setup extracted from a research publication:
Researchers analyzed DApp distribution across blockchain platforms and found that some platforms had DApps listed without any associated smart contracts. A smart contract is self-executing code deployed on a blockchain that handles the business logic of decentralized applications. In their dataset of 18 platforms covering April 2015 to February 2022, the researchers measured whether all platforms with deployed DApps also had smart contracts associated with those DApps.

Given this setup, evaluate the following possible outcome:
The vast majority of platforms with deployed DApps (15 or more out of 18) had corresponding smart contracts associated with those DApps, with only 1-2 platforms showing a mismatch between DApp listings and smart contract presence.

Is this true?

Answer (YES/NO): YES